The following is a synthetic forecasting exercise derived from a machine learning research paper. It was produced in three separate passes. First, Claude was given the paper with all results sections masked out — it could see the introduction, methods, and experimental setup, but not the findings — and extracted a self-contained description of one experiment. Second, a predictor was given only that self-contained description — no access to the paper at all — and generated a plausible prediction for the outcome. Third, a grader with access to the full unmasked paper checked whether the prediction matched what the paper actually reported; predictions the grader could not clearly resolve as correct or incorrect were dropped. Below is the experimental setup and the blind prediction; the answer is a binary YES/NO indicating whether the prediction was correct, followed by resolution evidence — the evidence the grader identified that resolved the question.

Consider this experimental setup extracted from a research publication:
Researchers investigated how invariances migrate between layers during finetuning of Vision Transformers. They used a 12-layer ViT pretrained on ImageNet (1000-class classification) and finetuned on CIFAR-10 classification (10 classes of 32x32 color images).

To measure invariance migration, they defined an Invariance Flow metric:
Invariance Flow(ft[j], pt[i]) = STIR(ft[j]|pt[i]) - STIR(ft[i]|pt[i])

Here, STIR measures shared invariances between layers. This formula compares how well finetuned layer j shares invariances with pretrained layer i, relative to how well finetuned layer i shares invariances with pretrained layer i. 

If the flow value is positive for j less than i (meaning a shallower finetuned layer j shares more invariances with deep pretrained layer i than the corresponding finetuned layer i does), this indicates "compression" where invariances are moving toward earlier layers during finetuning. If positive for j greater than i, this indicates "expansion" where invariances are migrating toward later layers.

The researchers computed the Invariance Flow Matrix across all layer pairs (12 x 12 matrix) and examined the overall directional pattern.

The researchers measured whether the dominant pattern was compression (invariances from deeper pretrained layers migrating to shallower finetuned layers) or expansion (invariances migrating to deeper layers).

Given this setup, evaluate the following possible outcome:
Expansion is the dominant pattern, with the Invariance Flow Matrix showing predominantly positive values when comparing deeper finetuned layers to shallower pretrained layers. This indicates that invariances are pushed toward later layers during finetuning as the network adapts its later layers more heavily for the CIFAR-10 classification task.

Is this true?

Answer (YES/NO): NO